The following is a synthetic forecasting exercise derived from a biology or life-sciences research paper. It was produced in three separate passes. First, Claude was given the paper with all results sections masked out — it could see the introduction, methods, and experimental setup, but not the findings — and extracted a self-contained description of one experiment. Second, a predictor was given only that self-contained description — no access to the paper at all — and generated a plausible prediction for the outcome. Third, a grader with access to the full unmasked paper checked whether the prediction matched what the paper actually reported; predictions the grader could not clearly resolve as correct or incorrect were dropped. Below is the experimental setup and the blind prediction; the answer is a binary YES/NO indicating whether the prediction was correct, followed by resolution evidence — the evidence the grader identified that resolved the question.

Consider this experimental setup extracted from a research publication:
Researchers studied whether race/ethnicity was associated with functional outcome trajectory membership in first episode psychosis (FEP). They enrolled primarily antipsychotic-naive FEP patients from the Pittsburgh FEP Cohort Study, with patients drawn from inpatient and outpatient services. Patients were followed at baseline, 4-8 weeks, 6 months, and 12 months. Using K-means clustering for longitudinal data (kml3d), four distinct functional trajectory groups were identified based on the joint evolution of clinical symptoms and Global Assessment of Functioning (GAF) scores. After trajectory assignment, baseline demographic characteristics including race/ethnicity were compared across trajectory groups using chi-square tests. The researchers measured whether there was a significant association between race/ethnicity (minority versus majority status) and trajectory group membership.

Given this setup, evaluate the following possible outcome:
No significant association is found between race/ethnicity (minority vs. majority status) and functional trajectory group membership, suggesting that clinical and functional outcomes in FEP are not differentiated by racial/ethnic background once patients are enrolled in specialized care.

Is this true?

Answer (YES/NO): NO